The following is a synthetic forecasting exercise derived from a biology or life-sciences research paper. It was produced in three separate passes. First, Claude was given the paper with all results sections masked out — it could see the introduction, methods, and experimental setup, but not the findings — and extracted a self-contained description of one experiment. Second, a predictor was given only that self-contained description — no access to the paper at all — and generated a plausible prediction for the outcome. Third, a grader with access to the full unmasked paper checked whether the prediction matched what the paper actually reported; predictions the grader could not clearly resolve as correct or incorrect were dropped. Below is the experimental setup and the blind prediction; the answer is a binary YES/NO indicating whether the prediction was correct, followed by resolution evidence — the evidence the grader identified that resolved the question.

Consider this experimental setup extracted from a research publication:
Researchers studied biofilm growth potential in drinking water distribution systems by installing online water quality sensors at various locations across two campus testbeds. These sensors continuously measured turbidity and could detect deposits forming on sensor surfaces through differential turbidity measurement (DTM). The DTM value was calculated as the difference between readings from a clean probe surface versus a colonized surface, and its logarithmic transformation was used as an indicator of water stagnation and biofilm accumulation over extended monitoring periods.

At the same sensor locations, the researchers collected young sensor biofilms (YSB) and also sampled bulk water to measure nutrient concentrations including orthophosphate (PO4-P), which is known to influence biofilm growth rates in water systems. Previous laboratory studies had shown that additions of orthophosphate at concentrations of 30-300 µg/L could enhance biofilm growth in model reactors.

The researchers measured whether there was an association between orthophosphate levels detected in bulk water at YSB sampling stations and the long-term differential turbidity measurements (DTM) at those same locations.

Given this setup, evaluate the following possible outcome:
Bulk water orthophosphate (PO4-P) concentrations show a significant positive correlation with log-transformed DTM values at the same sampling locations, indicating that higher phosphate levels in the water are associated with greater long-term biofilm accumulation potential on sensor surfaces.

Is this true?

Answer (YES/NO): NO